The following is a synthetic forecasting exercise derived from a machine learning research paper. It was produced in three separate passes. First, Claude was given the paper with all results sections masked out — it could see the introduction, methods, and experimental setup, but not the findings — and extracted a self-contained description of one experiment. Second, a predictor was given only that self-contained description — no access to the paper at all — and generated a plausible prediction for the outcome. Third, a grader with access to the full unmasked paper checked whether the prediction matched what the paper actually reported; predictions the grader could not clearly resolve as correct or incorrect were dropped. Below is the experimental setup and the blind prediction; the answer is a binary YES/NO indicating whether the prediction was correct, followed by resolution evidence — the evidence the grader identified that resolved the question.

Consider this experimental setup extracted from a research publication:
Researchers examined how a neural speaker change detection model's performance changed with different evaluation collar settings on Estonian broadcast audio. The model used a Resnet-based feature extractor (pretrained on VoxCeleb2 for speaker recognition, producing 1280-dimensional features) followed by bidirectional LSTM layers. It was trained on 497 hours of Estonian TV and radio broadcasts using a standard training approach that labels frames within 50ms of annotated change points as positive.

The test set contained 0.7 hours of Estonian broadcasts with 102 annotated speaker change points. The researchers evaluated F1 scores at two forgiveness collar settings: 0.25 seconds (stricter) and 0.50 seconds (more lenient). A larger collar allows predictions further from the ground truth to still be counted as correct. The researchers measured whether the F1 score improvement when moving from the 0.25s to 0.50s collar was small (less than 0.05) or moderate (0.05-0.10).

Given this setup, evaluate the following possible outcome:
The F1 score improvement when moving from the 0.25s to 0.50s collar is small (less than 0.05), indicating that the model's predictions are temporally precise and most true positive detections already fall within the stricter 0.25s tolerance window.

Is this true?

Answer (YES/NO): YES